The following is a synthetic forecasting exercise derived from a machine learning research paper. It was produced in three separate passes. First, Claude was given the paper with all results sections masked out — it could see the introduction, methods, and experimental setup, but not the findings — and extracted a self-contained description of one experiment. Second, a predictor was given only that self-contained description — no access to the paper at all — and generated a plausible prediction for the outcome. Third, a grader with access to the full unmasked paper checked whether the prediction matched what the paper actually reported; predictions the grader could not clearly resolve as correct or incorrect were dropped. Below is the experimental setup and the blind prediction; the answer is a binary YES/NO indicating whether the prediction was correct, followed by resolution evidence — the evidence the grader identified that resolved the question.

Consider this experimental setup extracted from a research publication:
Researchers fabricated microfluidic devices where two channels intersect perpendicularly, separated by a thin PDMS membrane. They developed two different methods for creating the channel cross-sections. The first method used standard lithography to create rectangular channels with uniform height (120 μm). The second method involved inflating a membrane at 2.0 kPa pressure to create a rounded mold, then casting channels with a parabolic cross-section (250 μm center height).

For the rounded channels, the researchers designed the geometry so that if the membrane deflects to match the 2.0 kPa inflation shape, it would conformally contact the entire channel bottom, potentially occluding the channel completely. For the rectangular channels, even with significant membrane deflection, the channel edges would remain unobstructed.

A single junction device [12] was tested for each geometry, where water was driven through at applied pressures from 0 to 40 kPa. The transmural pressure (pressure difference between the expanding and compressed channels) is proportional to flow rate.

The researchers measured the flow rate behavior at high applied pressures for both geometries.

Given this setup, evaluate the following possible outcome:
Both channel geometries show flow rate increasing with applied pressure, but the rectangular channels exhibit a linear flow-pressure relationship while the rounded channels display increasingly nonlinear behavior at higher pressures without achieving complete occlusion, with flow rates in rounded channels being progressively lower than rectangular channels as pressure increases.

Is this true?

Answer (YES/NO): NO